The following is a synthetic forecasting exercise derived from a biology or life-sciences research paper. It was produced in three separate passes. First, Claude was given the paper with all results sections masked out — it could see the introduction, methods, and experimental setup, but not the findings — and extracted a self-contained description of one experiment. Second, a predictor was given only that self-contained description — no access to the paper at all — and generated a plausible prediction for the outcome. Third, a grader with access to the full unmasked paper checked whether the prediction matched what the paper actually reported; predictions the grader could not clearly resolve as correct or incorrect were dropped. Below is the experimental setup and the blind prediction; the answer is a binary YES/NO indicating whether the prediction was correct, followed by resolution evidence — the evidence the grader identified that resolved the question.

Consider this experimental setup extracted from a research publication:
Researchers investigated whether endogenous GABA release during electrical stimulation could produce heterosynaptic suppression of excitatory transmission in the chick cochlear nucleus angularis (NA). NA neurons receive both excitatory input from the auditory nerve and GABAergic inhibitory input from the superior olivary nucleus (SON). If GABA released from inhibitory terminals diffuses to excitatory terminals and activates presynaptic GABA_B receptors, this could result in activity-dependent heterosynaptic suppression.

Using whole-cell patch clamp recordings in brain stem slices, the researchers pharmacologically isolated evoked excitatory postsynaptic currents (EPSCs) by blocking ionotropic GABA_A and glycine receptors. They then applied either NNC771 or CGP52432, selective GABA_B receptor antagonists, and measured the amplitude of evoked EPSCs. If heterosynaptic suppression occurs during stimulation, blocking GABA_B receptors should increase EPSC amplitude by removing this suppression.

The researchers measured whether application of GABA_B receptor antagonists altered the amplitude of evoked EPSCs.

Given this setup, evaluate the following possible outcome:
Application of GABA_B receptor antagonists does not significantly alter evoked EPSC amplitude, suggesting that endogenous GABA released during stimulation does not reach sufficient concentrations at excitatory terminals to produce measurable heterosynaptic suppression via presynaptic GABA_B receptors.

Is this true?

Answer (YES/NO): YES